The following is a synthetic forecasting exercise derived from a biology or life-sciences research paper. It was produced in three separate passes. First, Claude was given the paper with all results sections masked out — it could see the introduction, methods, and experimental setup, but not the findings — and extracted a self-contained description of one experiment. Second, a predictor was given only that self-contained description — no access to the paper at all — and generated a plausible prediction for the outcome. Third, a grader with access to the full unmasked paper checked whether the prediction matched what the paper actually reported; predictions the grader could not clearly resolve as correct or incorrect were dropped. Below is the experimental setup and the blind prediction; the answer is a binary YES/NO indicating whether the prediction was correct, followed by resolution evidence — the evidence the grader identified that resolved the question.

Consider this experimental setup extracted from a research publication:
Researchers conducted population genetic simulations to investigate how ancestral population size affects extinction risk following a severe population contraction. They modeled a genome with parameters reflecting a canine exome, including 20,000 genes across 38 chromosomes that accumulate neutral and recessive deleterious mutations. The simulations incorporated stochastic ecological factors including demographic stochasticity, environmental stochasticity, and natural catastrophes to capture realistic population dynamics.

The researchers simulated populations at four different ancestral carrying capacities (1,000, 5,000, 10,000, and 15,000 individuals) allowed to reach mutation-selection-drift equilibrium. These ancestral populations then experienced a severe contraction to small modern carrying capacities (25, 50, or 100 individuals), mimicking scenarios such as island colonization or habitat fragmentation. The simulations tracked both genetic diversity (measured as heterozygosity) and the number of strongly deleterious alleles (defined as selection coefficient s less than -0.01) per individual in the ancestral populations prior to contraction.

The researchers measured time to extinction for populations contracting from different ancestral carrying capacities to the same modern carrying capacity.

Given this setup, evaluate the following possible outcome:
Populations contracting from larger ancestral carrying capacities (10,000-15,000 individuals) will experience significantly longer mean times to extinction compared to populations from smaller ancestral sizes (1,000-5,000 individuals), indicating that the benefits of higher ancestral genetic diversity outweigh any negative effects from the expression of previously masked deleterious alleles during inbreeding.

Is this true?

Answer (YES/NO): NO